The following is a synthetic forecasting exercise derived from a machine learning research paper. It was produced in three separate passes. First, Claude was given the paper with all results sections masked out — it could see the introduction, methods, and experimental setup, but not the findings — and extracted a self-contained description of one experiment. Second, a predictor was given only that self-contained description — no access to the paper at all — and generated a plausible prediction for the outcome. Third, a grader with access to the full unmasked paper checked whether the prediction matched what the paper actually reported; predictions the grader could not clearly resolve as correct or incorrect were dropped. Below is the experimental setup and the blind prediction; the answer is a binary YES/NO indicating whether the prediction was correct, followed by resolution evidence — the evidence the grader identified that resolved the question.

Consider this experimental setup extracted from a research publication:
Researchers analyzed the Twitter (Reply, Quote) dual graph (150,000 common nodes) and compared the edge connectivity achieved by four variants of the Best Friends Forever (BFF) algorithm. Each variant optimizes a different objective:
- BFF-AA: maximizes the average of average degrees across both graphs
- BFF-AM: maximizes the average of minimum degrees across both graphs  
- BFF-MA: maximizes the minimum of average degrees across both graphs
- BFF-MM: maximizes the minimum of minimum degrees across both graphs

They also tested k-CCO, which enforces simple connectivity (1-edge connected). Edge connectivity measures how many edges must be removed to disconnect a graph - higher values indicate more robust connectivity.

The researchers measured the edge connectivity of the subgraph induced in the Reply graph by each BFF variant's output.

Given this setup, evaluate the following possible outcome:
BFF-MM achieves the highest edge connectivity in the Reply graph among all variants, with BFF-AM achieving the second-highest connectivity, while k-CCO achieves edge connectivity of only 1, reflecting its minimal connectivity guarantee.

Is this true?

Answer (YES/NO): NO